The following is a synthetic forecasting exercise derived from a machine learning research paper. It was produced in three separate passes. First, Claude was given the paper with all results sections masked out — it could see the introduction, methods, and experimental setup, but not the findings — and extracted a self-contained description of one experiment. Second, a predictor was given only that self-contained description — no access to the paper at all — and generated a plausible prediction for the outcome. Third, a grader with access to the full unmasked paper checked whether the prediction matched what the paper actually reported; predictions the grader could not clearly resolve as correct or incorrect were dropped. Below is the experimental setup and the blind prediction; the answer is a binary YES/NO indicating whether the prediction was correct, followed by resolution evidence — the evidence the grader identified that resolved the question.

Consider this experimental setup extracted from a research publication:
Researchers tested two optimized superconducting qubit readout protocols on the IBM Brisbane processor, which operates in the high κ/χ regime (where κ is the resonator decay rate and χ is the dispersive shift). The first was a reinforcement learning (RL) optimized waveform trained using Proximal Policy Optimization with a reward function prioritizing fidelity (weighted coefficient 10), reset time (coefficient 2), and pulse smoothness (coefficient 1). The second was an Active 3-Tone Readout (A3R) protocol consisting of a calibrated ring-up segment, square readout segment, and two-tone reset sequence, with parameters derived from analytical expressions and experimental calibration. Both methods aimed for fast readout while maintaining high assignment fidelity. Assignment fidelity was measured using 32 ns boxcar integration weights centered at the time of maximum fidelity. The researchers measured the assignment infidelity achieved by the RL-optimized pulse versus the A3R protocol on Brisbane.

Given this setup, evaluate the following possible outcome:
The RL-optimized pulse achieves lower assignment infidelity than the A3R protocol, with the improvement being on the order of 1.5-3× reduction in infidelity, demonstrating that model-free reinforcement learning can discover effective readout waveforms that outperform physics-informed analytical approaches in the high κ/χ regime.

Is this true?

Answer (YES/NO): NO